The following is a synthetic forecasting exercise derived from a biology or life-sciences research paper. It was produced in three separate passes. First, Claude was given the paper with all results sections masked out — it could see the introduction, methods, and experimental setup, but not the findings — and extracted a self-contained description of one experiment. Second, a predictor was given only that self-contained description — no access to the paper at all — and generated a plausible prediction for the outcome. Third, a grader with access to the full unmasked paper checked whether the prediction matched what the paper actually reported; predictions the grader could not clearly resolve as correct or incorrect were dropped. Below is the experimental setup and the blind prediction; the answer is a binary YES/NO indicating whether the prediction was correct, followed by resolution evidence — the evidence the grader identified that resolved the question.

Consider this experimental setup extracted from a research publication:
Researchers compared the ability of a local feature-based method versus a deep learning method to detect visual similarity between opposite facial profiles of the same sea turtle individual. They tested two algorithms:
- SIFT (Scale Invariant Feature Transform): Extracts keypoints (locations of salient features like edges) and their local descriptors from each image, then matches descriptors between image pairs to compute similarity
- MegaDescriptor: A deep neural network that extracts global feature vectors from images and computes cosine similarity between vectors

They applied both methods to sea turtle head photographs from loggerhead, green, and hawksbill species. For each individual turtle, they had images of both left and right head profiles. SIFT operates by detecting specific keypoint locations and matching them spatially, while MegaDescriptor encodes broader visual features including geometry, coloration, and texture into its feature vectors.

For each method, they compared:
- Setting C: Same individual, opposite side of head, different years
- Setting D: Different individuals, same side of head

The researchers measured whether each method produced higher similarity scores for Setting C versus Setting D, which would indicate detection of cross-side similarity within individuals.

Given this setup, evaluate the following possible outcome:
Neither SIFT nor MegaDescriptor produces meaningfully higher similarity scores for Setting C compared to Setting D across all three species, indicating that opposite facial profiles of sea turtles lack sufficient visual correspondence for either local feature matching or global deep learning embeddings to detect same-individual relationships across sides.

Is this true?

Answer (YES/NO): NO